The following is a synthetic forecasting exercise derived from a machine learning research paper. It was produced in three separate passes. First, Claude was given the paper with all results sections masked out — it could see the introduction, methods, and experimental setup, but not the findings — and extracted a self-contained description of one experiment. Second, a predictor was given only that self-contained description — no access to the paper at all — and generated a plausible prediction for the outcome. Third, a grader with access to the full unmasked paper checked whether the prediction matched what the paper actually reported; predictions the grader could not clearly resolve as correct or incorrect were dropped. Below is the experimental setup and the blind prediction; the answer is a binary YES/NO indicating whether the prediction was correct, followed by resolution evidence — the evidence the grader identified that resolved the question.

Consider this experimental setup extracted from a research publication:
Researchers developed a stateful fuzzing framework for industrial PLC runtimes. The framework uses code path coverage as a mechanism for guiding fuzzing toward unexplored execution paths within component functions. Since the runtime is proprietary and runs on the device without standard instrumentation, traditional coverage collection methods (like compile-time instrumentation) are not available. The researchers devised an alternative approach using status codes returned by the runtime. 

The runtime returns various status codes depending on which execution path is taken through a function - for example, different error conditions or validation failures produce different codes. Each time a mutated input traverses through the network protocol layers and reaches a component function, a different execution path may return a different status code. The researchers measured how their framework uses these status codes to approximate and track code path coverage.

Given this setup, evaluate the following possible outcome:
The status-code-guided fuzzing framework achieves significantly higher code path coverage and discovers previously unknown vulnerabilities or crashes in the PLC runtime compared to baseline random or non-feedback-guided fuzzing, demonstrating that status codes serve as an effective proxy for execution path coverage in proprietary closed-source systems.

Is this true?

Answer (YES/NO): NO